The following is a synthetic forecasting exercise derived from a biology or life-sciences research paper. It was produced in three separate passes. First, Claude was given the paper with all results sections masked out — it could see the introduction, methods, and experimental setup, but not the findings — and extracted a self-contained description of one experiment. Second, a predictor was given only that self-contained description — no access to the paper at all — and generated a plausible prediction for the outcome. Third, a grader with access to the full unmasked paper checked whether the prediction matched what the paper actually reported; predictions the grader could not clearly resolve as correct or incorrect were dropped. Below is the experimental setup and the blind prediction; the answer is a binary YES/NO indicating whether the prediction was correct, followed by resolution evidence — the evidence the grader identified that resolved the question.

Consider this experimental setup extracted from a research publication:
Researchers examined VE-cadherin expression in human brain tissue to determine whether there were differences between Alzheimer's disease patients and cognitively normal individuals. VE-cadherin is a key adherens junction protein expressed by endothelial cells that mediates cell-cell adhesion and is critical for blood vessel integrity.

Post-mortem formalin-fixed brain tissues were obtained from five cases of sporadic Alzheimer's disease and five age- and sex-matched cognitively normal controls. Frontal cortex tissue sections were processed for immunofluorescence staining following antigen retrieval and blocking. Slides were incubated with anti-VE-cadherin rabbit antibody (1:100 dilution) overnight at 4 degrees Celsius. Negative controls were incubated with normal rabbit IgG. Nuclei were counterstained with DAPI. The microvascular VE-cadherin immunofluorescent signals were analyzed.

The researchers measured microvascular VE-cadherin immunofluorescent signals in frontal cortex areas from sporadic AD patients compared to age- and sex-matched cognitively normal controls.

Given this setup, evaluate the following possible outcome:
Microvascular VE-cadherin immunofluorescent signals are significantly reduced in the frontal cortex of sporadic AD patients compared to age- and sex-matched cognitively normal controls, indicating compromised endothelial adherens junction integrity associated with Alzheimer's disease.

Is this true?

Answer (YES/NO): YES